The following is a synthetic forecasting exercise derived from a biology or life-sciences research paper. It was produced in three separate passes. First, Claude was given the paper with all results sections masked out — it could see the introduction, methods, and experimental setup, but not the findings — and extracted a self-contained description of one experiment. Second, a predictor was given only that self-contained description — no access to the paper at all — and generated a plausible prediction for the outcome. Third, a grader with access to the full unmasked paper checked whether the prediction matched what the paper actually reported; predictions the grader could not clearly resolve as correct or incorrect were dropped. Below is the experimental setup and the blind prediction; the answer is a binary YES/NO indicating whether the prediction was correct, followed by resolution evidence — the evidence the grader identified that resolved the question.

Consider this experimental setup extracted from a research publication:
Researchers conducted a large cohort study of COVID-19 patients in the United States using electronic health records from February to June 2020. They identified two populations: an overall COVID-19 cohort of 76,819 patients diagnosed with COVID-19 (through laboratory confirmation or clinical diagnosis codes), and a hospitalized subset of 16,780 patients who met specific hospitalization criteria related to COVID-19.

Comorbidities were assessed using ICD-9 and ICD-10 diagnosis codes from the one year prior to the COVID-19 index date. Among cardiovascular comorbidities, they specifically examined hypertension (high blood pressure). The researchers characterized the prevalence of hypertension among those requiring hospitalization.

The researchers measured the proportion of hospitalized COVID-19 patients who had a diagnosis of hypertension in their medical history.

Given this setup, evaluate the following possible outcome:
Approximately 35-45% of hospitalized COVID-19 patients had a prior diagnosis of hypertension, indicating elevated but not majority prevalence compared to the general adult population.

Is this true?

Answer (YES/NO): NO